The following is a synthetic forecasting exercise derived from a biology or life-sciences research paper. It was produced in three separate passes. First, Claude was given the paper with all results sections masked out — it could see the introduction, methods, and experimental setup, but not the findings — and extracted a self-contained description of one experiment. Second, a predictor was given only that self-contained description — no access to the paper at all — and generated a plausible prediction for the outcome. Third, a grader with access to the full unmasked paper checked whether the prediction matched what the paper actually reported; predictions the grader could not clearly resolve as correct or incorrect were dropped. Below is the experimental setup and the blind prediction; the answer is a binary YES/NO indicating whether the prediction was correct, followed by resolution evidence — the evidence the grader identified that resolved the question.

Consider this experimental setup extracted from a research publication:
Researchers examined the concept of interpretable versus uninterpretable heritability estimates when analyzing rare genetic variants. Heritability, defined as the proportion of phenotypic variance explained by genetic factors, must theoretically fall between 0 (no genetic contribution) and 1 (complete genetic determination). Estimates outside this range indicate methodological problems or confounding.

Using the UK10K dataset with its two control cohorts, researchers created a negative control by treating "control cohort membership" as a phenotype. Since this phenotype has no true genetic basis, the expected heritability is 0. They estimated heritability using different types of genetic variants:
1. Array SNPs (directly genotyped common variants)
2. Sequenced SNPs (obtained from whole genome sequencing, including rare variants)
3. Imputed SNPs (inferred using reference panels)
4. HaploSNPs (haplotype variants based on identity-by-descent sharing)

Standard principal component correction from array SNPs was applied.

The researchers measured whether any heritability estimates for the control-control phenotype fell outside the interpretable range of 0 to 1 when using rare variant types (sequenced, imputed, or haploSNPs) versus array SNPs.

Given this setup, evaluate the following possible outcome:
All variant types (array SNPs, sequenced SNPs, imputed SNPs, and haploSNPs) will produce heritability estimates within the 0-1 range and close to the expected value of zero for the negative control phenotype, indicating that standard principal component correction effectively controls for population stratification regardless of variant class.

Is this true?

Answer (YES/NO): NO